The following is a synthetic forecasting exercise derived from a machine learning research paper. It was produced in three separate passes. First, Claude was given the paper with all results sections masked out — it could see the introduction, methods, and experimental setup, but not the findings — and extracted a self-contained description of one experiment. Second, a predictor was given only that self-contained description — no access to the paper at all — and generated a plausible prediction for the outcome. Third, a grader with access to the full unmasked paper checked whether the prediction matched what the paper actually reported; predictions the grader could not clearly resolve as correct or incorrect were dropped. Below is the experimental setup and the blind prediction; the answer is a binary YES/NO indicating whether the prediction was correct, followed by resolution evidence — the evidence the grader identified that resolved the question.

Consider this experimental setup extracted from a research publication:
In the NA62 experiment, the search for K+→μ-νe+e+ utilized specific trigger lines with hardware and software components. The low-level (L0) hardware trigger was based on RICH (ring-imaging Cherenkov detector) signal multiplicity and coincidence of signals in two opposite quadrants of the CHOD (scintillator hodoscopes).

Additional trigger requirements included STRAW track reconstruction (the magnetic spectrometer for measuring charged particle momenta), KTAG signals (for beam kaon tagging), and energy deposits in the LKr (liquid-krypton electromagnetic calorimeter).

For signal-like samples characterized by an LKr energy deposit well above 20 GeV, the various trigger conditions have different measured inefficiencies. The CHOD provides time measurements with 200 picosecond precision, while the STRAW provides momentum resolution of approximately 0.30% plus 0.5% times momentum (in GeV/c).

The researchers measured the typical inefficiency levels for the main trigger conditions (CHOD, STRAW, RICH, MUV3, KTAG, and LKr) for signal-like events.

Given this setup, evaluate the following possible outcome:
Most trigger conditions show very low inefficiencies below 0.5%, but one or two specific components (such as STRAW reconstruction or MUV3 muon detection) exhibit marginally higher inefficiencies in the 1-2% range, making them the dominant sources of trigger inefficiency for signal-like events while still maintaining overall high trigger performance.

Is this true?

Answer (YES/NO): NO